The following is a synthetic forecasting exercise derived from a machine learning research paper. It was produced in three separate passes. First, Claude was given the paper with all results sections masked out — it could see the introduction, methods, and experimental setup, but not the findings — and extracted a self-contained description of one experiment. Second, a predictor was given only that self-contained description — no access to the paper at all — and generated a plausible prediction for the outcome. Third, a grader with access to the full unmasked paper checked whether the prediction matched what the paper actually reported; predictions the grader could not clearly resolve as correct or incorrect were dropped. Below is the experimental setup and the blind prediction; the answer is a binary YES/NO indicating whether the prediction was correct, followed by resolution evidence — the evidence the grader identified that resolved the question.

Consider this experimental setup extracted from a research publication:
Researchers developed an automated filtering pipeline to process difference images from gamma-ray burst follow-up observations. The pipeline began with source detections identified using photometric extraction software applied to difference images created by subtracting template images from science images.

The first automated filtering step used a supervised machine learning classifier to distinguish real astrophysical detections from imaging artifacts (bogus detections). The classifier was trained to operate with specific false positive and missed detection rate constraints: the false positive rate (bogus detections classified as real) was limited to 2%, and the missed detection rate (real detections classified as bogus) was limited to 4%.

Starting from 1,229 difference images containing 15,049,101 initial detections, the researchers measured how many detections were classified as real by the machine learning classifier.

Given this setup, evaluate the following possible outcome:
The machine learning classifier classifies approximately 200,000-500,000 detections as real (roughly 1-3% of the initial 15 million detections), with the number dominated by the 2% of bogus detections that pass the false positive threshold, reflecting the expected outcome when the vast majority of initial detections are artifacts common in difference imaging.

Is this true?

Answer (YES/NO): NO